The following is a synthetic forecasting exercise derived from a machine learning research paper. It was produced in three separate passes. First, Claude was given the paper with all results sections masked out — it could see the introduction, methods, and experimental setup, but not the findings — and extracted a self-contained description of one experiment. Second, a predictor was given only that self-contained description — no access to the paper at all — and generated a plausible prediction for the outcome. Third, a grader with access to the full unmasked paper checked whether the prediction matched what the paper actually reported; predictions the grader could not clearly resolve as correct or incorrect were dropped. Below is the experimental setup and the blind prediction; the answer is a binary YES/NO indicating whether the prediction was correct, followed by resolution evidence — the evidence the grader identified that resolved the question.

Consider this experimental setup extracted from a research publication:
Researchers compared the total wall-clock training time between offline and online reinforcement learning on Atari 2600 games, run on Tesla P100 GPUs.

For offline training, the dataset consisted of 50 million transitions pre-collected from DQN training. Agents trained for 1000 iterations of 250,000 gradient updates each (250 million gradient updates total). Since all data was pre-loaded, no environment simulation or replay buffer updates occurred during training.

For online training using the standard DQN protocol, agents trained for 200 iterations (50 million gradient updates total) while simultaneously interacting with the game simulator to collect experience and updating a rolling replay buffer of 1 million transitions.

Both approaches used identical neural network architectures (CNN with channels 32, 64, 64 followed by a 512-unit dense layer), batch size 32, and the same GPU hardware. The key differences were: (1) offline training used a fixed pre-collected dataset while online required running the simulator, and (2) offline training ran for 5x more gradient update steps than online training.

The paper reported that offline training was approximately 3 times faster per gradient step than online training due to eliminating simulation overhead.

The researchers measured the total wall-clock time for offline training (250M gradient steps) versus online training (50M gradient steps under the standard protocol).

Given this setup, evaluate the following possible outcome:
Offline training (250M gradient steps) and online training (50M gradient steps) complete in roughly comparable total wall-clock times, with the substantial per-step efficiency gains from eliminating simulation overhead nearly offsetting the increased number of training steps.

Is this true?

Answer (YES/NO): NO